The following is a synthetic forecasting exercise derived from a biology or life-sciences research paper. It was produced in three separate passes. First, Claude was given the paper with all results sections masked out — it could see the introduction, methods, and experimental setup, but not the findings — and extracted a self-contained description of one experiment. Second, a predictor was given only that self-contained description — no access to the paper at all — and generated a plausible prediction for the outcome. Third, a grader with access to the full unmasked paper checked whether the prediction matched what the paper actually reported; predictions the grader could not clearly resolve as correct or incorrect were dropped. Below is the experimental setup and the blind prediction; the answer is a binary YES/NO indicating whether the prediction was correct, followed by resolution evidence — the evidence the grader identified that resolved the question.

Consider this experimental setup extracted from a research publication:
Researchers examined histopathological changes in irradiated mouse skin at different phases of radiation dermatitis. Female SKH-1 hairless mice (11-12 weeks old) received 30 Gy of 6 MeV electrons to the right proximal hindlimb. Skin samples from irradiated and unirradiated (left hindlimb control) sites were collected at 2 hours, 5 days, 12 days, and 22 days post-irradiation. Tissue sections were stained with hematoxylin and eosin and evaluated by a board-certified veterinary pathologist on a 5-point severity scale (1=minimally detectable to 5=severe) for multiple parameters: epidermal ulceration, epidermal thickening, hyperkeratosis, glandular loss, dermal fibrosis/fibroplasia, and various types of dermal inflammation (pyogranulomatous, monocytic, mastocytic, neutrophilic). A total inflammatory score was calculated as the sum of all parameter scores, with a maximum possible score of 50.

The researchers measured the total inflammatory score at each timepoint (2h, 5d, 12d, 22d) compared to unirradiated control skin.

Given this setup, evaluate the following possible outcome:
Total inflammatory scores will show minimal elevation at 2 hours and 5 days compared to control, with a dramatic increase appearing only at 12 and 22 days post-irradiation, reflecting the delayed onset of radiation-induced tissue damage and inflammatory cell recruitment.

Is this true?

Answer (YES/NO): YES